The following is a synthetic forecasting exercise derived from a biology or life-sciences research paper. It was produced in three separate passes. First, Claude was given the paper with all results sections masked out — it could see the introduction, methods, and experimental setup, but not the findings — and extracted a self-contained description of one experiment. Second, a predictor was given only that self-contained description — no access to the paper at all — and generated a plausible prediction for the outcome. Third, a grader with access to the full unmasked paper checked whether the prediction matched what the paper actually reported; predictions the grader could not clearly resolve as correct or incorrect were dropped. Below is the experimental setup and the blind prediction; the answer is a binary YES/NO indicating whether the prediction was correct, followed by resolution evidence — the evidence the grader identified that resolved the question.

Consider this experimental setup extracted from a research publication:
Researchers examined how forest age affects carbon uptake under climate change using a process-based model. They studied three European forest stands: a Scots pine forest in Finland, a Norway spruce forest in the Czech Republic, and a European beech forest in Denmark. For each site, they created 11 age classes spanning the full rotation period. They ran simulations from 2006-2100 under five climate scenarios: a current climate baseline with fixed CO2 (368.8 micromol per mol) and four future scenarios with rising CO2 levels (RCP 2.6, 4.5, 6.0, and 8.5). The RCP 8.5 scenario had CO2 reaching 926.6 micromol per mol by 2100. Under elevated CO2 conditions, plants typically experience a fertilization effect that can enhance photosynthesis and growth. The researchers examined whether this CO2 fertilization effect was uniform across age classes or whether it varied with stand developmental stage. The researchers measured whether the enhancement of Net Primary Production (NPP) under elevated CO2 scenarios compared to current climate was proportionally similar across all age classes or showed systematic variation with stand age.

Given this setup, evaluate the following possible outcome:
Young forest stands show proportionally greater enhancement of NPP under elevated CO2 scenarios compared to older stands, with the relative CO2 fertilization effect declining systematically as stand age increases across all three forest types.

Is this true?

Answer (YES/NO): NO